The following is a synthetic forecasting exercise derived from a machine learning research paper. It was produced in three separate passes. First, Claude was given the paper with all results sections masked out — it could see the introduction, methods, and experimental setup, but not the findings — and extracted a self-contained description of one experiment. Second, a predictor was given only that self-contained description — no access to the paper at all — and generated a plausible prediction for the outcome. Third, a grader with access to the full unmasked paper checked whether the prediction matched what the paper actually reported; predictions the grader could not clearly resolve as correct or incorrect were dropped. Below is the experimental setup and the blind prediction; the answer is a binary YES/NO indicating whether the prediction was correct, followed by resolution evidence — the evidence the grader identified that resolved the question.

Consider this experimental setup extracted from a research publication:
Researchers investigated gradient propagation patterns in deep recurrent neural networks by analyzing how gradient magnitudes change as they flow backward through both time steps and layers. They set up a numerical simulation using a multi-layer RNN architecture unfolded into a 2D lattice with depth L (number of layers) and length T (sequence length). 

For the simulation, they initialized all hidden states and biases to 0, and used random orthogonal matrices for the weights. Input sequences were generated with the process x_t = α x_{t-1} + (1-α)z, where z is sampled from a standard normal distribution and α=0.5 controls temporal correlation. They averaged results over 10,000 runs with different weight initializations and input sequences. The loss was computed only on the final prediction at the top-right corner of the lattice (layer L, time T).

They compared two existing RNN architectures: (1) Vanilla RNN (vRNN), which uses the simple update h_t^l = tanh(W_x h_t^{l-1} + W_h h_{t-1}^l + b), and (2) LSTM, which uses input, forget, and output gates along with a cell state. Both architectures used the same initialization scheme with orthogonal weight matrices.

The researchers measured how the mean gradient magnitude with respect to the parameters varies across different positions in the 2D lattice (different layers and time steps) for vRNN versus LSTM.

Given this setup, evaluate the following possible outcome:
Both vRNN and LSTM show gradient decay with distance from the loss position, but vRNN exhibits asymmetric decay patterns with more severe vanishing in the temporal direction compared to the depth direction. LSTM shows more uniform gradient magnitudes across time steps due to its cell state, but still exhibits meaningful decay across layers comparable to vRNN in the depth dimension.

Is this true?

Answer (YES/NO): NO